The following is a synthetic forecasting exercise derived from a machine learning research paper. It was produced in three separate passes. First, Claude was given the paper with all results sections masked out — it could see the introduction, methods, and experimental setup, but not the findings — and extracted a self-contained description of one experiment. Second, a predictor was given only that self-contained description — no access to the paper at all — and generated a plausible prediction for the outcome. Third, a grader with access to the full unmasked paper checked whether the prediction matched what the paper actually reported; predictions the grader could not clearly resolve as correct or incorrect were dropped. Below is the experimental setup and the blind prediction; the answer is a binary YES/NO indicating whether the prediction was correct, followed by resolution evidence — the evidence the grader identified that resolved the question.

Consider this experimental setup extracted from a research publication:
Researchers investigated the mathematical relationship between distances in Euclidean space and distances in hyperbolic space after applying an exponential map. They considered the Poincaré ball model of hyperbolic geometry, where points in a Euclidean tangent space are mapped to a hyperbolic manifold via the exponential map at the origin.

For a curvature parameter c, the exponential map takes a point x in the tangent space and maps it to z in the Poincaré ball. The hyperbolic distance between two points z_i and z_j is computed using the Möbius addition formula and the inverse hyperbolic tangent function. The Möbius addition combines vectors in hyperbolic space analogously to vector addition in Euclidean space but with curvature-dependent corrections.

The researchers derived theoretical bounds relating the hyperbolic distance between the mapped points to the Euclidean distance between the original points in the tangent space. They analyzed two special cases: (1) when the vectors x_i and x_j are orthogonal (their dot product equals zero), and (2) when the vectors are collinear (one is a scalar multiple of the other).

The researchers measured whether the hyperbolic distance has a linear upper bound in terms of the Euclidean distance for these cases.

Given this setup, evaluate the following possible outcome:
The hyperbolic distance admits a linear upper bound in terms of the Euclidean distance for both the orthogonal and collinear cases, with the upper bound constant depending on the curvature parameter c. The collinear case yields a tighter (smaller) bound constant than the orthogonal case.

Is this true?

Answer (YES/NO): YES